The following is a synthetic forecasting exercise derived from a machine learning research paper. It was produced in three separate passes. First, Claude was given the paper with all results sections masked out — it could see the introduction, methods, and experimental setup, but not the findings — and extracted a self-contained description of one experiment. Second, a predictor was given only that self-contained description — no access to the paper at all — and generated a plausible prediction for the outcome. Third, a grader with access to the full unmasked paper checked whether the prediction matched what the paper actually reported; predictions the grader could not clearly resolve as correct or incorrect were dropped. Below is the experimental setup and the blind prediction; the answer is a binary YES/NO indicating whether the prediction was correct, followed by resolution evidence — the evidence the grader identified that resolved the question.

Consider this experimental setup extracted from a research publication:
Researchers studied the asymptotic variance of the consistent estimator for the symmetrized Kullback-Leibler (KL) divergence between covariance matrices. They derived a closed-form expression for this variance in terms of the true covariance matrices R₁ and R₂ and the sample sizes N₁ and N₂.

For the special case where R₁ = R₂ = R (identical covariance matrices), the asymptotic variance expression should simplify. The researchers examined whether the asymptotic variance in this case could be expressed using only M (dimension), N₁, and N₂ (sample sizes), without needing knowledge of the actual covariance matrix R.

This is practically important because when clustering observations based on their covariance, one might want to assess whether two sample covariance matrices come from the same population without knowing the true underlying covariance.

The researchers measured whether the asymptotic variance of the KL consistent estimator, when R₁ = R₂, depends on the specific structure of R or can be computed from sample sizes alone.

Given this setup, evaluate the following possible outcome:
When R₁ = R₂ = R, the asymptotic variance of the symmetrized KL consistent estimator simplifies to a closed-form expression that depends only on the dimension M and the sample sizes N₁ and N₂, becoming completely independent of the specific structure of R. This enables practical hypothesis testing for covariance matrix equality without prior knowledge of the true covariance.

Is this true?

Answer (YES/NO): YES